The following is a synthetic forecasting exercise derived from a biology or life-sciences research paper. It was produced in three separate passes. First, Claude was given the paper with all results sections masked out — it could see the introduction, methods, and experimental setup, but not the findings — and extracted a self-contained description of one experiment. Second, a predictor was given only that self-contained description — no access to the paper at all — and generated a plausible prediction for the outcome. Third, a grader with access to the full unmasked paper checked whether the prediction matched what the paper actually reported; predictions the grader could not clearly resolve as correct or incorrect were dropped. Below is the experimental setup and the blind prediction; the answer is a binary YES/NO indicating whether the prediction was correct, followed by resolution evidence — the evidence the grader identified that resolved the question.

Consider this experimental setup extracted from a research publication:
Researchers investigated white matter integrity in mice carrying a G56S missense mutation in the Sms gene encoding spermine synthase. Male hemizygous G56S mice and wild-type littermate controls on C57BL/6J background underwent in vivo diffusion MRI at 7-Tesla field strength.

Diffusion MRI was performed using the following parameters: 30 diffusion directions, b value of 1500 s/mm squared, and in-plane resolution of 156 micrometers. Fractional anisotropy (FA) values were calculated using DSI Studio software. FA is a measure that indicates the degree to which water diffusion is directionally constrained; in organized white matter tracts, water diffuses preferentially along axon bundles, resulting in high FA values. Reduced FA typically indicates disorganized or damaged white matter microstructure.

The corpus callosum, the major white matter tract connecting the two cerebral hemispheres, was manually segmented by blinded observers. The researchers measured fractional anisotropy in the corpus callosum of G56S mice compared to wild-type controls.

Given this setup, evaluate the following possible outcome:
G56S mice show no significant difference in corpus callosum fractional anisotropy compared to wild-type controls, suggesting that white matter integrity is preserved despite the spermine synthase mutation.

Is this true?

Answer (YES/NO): NO